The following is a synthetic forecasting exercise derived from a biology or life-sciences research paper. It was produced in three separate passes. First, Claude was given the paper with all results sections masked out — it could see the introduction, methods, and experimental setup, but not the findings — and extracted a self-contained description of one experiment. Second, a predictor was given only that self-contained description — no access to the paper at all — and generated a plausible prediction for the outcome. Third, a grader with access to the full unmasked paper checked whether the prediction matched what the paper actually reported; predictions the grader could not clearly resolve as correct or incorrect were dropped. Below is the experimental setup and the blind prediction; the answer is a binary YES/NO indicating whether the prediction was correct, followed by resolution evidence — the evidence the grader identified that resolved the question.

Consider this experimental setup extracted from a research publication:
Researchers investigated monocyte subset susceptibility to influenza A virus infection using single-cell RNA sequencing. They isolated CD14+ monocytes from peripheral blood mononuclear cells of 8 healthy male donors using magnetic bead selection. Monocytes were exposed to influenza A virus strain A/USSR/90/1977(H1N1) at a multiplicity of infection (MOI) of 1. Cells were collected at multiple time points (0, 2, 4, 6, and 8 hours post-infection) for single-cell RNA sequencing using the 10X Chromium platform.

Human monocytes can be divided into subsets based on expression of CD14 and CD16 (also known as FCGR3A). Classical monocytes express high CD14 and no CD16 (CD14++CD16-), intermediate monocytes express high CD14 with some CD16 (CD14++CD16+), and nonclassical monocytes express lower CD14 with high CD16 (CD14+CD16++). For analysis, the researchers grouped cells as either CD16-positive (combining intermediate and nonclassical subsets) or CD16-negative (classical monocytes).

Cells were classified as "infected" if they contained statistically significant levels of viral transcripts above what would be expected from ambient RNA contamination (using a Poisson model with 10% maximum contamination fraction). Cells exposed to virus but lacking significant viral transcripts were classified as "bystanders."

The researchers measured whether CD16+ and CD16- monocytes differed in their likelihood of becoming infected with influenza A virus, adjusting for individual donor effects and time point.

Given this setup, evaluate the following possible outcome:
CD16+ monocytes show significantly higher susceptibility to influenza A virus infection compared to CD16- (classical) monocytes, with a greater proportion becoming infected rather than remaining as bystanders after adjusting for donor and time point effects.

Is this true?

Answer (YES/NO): NO